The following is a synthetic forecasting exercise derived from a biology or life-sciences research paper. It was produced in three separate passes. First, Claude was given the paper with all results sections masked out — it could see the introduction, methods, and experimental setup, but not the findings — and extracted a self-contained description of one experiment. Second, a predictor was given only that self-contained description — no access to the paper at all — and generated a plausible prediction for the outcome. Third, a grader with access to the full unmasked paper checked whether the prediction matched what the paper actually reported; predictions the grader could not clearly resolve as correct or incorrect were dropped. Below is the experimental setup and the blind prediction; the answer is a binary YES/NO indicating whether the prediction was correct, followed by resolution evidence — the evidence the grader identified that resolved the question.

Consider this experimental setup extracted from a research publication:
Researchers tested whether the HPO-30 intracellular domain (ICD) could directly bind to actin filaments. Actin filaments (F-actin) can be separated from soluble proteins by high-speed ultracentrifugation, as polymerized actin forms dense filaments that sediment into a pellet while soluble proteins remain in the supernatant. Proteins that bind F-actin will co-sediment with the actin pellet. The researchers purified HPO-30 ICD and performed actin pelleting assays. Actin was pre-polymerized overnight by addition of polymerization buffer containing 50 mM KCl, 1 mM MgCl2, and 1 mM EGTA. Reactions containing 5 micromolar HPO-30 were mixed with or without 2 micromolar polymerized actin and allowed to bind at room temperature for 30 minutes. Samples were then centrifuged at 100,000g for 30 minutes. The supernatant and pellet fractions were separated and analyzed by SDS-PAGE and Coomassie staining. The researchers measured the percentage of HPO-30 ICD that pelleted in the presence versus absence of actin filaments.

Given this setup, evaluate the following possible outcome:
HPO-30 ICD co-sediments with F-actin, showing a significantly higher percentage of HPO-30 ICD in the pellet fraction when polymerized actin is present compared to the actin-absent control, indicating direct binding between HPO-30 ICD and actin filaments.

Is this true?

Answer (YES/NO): YES